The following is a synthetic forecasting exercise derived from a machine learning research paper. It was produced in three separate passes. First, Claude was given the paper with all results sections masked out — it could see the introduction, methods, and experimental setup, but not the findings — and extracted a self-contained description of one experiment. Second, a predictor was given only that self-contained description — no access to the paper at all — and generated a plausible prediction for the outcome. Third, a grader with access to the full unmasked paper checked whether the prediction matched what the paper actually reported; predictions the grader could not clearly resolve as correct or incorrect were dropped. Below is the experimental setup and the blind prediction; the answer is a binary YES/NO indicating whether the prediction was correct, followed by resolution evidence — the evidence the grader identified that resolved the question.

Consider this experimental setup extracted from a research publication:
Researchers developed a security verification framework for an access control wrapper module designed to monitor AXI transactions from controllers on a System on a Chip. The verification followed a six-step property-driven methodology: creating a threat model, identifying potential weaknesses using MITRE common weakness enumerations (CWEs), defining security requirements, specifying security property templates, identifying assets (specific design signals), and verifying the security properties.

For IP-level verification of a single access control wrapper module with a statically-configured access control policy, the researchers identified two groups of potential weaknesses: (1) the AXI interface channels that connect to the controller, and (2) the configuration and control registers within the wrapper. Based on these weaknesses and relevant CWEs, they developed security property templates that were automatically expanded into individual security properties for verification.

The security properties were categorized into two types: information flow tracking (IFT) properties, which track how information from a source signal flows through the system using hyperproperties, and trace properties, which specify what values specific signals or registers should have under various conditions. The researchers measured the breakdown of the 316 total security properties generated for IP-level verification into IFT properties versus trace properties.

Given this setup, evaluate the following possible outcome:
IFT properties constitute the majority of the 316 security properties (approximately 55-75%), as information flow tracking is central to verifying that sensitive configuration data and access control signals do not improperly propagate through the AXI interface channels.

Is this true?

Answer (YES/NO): NO